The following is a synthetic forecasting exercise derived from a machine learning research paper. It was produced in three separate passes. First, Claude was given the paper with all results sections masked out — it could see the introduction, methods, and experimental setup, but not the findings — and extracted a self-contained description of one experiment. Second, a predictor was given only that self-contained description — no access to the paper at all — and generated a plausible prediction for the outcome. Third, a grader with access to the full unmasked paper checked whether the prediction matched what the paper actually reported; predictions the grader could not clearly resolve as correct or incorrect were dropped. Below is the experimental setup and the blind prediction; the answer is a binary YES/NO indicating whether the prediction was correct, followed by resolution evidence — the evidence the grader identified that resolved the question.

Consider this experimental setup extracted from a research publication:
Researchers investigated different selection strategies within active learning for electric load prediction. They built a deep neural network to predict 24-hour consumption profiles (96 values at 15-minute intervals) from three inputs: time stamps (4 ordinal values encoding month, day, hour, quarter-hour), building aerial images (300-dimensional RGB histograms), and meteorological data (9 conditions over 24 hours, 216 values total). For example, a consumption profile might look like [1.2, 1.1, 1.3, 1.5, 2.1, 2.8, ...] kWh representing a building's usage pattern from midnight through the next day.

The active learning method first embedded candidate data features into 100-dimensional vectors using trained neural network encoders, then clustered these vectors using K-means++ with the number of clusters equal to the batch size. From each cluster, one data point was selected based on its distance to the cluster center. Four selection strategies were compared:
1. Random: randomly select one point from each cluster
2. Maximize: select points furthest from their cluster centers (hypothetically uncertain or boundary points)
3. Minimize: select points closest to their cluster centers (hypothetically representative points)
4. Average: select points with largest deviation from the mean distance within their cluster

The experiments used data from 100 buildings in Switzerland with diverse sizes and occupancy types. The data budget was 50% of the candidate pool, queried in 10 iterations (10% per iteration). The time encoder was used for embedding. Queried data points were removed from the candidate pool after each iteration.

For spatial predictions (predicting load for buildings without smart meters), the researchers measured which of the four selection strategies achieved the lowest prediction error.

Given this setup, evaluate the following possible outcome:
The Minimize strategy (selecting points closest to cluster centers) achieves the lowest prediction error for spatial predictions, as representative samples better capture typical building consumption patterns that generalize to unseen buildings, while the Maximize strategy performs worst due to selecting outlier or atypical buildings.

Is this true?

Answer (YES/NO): NO